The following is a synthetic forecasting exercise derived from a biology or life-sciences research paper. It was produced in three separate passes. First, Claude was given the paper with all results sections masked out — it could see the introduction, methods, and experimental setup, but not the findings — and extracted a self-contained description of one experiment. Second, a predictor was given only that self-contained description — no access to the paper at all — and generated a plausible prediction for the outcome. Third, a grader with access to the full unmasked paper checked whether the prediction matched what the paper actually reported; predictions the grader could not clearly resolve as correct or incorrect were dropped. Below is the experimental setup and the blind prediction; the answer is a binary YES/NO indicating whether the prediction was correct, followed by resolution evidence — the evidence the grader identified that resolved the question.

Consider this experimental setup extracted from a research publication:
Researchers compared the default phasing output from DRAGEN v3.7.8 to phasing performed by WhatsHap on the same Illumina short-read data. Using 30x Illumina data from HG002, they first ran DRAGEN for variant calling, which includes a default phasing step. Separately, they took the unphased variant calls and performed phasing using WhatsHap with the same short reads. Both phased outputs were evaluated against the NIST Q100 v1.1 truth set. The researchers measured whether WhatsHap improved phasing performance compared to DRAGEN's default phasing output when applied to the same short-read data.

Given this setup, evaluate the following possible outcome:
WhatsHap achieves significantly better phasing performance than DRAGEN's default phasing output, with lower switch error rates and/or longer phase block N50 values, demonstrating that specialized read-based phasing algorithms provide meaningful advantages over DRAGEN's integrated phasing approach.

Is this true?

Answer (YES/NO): YES